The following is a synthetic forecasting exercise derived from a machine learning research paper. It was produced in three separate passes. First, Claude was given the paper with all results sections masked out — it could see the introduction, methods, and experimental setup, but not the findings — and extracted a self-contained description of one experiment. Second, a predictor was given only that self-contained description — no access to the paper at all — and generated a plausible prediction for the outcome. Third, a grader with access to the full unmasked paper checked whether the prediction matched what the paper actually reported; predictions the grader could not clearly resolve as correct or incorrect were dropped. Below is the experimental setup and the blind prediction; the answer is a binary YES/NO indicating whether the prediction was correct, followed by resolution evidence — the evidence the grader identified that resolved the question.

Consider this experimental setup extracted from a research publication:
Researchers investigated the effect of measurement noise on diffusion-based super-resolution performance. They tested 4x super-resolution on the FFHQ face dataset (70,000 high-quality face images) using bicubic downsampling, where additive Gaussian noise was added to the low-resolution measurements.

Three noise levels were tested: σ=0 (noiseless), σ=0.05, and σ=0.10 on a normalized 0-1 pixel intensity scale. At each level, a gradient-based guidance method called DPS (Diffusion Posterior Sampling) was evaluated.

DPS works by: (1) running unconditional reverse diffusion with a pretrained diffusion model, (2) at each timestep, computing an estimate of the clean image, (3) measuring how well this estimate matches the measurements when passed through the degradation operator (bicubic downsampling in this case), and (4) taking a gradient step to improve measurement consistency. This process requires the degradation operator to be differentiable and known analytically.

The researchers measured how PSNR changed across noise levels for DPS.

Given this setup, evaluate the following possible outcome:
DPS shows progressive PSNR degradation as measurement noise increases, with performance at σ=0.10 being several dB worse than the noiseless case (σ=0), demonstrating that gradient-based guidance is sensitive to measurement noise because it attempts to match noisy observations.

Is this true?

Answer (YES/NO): NO